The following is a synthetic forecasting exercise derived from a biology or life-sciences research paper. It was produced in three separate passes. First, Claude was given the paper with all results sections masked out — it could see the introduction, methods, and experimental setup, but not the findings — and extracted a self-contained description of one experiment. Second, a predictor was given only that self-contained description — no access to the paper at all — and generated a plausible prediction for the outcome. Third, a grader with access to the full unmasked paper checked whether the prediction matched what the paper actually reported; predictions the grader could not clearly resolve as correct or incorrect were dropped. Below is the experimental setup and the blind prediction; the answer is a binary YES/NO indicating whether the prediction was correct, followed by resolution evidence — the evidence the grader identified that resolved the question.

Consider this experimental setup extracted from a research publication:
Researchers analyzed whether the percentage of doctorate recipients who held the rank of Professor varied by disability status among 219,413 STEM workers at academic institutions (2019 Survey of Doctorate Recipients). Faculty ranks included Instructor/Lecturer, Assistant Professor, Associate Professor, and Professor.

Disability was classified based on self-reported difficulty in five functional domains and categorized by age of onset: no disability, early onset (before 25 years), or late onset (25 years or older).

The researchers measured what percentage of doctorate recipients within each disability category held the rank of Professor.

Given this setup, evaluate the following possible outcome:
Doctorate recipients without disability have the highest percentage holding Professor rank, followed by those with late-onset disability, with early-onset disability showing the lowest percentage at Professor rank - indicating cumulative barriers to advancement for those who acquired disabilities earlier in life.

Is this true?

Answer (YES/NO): NO